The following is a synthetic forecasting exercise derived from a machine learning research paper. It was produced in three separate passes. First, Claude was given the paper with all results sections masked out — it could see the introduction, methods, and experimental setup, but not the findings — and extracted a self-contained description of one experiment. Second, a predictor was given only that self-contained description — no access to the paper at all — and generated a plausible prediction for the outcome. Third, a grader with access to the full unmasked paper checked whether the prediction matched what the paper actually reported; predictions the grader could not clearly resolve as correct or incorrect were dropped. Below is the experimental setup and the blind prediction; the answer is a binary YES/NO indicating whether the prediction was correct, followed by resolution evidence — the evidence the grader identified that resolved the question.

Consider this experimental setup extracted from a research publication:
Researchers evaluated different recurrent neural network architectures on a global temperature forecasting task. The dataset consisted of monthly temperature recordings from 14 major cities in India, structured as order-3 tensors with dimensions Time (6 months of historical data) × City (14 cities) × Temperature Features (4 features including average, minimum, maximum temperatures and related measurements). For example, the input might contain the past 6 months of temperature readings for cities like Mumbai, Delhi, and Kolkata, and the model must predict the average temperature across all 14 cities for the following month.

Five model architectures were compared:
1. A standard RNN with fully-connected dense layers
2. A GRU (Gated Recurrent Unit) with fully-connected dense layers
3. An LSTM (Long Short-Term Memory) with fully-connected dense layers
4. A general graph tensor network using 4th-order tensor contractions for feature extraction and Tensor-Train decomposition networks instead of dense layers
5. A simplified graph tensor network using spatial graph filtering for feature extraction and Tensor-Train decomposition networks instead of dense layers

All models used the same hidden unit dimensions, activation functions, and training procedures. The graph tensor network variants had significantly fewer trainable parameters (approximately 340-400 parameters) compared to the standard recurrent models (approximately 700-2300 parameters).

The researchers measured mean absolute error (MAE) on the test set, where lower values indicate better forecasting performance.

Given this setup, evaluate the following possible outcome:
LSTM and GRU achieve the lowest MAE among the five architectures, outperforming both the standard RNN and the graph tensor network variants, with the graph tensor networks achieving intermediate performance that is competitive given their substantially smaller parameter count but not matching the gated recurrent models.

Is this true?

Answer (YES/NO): NO